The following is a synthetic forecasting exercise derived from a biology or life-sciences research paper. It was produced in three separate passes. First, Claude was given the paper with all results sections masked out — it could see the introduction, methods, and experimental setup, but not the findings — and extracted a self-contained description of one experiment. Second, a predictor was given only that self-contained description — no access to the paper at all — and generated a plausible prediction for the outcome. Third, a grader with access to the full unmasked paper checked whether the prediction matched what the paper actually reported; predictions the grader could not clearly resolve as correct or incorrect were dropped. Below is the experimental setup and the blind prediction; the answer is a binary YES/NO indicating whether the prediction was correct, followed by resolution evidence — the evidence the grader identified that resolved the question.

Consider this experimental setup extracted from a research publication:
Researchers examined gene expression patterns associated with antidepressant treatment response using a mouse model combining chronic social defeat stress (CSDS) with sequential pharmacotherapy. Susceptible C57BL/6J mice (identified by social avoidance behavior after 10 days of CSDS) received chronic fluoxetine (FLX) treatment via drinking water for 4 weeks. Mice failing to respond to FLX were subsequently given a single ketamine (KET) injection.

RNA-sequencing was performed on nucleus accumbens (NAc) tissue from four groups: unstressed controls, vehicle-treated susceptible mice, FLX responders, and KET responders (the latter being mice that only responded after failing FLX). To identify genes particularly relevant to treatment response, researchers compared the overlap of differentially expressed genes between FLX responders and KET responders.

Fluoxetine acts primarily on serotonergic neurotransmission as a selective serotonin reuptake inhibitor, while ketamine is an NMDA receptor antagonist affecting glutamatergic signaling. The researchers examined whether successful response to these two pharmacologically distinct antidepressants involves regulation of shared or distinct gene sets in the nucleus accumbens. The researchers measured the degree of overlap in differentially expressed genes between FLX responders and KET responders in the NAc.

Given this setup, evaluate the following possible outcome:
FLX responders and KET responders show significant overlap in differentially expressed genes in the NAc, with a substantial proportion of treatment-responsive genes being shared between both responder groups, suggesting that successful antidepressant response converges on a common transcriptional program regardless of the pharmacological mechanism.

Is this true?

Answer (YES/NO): YES